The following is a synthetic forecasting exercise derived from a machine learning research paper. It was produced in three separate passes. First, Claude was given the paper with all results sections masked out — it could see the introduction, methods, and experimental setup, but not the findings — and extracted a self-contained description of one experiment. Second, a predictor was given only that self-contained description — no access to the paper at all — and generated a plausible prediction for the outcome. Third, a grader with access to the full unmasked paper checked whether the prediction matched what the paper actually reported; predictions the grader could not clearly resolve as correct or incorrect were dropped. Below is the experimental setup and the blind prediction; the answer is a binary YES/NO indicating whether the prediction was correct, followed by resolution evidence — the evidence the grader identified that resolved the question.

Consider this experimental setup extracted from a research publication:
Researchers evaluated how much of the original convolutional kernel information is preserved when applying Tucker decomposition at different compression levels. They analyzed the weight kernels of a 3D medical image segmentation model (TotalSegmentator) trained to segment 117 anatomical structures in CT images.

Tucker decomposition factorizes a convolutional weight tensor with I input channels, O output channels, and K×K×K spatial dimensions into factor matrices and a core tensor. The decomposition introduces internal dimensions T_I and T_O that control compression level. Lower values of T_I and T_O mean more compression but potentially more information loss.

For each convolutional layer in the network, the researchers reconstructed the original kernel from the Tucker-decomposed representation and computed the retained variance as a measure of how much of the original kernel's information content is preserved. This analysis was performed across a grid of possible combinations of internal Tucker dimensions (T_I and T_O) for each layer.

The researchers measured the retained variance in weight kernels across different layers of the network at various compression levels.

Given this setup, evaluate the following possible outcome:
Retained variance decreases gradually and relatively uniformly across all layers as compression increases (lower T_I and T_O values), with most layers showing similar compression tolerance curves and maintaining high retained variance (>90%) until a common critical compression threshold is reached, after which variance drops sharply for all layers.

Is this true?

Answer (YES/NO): NO